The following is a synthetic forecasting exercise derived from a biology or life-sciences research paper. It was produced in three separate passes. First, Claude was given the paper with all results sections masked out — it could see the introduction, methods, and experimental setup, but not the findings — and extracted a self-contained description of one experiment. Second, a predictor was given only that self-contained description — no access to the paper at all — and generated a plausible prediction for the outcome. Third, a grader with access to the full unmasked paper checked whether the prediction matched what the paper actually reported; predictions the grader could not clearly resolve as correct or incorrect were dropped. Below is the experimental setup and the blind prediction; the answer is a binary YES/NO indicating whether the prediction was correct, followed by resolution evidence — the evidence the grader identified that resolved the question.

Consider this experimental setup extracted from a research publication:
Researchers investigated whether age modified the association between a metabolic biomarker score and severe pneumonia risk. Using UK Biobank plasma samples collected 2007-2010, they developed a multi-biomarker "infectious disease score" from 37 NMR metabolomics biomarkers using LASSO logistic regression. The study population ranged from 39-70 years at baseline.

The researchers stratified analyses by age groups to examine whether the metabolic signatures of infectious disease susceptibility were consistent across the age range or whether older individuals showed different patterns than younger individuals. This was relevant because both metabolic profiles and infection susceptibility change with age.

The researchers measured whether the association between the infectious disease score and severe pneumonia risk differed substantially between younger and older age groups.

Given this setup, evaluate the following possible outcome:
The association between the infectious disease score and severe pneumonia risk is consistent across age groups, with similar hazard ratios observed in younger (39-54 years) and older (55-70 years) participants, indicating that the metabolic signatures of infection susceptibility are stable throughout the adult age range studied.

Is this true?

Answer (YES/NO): YES